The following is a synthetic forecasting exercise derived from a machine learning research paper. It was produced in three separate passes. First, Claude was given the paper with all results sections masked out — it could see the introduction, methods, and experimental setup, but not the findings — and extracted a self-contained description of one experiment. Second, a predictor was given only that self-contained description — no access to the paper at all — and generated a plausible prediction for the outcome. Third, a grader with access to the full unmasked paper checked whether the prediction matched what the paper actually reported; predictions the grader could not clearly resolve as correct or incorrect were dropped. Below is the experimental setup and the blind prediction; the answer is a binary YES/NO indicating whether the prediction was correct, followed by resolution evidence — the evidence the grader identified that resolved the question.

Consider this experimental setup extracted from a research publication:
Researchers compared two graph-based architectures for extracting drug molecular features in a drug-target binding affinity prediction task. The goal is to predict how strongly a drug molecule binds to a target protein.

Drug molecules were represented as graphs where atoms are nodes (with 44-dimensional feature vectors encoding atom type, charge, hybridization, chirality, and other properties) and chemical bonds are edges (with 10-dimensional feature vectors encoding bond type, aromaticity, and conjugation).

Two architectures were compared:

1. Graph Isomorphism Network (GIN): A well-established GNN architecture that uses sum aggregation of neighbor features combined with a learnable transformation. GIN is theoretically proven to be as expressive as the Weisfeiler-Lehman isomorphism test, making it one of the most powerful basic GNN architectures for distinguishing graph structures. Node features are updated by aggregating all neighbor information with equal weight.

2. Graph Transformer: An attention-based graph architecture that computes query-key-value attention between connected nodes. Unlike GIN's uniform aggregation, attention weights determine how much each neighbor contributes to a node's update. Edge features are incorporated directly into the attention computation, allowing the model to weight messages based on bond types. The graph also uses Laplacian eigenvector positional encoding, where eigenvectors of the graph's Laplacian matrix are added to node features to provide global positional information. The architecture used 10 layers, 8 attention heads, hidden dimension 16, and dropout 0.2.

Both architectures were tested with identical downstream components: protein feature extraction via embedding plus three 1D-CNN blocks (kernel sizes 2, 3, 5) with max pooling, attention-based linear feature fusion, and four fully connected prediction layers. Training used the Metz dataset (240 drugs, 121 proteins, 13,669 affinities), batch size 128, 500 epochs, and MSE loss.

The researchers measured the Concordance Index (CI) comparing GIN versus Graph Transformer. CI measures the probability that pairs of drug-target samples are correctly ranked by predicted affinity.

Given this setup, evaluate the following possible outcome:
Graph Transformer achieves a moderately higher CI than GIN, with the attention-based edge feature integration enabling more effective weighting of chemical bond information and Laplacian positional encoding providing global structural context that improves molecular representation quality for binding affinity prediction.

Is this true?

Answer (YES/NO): NO